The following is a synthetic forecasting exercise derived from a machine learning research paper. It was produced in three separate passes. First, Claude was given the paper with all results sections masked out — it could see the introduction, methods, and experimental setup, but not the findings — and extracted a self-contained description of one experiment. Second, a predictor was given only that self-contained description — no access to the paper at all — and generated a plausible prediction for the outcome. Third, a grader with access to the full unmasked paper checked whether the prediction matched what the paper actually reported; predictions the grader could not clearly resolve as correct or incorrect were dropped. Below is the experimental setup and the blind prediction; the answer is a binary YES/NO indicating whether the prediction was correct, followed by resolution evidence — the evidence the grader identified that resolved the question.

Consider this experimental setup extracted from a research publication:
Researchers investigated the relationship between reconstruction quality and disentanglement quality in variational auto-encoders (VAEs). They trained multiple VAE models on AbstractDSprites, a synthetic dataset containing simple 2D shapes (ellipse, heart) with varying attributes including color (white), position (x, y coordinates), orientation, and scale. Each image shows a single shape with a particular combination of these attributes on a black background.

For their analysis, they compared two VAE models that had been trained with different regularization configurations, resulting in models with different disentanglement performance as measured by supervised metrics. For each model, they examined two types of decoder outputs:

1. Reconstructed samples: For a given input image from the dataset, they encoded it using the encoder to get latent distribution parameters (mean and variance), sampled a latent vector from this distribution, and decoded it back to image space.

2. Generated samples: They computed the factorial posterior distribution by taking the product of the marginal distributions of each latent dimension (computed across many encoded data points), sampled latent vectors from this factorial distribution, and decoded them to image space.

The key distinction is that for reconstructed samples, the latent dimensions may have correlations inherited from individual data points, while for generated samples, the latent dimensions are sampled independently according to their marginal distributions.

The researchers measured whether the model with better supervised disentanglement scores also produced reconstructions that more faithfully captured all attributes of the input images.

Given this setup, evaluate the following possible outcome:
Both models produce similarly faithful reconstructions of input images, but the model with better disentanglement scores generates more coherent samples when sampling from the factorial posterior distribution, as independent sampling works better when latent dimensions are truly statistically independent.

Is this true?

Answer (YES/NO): NO